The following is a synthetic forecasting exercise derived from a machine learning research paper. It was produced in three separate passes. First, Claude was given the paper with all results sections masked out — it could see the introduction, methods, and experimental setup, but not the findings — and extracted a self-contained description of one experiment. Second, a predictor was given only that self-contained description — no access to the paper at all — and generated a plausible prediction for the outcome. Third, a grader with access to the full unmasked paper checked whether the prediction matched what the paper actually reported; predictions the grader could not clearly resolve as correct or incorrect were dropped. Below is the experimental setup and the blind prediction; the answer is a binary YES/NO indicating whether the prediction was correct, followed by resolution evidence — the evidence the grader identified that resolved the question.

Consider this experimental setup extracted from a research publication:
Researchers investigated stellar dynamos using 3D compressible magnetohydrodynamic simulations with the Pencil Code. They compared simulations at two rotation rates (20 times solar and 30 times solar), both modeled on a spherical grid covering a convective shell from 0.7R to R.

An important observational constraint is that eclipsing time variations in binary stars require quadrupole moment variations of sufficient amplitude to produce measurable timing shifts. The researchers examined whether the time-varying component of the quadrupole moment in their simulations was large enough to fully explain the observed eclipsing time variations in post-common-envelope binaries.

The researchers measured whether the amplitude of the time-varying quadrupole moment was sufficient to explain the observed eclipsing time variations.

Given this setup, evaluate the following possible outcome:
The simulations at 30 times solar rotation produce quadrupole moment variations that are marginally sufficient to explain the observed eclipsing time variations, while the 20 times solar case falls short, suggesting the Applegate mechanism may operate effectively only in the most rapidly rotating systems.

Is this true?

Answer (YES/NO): NO